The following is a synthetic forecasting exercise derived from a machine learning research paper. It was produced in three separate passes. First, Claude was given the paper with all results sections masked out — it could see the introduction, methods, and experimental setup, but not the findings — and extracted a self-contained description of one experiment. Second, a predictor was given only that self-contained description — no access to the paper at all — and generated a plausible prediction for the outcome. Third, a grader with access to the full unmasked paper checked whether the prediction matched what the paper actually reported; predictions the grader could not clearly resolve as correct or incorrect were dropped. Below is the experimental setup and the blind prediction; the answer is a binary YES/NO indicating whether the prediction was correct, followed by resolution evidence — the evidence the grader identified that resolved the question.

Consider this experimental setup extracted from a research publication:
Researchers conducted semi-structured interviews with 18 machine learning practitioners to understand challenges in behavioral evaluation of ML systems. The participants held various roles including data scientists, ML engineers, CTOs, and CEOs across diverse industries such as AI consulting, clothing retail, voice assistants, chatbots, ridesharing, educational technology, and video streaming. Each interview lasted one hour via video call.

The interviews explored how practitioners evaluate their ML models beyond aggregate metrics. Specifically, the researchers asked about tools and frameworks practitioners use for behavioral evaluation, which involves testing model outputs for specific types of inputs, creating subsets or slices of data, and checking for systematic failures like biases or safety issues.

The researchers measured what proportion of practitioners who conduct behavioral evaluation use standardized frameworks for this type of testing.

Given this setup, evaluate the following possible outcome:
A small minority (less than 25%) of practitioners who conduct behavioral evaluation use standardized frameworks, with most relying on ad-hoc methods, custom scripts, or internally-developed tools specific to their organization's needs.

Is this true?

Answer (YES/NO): NO